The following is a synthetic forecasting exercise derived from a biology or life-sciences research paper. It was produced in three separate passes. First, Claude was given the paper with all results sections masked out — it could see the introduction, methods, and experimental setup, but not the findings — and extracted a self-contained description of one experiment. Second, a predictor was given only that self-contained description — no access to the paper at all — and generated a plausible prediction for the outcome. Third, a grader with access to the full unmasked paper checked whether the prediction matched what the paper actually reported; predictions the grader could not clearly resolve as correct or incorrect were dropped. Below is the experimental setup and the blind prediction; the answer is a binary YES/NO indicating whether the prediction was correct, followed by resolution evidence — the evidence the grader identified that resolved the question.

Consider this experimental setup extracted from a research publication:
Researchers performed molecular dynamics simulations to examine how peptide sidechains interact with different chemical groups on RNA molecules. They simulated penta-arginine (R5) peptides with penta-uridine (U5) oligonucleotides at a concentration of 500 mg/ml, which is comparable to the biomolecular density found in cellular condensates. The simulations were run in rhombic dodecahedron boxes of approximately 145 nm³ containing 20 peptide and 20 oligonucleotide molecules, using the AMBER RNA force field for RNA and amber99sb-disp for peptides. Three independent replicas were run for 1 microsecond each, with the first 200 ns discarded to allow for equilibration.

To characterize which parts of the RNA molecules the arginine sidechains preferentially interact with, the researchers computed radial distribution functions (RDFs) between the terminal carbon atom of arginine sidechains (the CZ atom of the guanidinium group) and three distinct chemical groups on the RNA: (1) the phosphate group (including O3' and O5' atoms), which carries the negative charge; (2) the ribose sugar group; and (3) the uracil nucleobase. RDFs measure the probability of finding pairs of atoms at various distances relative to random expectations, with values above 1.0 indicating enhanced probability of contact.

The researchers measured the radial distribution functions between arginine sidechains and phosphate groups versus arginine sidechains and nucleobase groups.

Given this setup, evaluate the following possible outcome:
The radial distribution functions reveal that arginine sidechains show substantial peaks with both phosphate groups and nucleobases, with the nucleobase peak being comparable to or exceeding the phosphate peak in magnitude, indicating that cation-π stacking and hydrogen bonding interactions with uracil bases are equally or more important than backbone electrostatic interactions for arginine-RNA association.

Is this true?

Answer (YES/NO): NO